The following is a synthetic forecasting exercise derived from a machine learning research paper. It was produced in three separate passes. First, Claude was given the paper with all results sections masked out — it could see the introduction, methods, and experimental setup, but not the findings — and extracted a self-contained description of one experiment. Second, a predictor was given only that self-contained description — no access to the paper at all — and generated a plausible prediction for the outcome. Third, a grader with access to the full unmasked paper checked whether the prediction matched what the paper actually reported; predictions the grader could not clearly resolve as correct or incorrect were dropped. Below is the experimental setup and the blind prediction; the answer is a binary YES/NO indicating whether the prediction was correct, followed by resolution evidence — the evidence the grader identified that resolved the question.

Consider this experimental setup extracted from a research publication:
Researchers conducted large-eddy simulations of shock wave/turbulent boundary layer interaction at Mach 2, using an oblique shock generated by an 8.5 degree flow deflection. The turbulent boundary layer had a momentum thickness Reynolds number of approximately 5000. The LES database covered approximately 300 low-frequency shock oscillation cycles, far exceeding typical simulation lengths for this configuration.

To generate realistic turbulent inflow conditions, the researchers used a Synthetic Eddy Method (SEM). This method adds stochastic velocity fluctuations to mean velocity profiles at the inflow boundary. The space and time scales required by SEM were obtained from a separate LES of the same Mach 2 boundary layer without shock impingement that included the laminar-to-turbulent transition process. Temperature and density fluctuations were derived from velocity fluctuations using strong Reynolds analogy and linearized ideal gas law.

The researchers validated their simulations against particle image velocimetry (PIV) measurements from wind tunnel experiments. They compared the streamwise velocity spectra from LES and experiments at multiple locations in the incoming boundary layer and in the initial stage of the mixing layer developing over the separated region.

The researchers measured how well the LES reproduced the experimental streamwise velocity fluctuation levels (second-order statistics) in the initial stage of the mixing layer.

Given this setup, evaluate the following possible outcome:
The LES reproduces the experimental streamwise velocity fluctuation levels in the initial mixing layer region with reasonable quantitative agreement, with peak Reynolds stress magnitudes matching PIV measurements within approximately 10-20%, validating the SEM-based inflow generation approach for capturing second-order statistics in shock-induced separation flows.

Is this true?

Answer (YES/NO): NO